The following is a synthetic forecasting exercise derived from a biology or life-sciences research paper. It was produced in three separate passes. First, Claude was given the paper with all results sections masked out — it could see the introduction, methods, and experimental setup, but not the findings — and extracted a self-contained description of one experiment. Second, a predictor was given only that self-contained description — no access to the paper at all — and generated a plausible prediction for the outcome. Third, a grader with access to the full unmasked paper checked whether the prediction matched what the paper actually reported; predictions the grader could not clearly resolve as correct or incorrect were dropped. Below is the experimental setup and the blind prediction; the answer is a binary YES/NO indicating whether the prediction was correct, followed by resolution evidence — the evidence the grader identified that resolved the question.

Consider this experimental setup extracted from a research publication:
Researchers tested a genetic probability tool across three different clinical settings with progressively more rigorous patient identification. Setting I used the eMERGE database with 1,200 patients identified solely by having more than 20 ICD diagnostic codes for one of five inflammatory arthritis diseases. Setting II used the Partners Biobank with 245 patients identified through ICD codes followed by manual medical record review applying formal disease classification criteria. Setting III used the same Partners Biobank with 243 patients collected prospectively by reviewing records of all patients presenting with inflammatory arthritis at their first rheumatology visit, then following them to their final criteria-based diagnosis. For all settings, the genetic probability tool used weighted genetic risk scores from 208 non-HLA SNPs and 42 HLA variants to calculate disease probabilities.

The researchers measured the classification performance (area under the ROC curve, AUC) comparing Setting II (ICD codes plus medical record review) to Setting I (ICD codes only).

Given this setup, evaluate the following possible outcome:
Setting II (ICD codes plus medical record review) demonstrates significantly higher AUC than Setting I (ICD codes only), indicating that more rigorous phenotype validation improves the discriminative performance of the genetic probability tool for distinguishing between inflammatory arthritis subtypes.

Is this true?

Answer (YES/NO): YES